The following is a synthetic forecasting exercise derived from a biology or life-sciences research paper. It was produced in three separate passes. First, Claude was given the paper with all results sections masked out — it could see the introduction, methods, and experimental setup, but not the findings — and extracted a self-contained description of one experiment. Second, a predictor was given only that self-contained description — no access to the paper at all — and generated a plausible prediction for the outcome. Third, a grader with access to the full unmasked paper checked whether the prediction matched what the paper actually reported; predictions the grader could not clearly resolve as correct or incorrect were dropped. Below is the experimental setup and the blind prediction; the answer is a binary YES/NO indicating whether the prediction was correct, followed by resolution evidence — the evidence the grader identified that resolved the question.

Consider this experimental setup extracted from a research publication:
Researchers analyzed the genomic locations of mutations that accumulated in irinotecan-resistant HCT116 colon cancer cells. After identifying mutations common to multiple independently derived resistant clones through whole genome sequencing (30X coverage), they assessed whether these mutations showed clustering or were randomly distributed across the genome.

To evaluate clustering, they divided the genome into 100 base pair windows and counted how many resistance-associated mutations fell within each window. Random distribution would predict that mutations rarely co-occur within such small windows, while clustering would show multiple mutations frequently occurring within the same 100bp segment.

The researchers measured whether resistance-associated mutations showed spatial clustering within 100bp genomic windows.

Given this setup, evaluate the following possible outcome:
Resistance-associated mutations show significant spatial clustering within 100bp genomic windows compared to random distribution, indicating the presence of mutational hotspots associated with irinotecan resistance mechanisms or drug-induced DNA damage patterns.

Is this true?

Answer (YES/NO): YES